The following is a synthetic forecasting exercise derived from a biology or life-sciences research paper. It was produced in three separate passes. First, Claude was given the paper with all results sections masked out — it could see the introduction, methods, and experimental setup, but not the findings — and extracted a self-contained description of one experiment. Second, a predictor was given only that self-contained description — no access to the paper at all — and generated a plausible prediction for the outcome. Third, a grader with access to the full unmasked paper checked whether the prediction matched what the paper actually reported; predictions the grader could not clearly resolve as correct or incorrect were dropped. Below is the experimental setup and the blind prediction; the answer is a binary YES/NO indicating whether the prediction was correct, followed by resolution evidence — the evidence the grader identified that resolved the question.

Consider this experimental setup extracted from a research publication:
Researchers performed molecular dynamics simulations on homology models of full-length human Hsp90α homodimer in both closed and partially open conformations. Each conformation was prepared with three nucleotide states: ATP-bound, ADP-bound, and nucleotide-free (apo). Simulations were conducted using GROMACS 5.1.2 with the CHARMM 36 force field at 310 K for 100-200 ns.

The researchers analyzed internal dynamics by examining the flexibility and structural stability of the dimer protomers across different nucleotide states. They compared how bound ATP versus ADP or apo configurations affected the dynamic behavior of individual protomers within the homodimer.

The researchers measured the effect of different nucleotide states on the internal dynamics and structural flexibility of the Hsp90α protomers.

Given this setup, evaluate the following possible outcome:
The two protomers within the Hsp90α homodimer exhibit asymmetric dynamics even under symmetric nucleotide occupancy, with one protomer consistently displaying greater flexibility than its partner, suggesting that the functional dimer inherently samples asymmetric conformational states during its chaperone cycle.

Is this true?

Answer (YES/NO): NO